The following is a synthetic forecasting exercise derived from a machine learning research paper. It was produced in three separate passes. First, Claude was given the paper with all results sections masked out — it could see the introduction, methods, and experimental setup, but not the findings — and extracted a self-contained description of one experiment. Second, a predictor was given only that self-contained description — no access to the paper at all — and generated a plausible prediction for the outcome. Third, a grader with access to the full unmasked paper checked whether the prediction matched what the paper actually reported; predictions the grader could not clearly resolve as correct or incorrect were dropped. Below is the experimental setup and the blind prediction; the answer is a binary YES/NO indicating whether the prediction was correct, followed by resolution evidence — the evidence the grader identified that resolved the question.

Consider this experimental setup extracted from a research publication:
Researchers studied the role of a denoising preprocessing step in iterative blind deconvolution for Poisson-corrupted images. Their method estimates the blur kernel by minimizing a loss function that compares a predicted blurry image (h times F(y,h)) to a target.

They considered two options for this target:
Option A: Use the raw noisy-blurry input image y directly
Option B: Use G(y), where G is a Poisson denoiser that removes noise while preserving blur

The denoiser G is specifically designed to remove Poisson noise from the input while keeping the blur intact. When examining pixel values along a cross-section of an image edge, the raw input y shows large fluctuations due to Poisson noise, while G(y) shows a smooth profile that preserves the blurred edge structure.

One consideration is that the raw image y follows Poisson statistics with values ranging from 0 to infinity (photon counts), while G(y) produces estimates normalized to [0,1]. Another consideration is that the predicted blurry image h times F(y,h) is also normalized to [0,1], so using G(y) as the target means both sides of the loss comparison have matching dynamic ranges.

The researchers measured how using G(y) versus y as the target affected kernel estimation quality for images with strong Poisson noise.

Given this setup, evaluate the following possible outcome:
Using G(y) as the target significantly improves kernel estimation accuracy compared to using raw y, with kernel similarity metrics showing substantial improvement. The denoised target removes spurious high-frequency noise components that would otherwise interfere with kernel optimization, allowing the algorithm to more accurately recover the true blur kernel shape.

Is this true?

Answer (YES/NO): NO